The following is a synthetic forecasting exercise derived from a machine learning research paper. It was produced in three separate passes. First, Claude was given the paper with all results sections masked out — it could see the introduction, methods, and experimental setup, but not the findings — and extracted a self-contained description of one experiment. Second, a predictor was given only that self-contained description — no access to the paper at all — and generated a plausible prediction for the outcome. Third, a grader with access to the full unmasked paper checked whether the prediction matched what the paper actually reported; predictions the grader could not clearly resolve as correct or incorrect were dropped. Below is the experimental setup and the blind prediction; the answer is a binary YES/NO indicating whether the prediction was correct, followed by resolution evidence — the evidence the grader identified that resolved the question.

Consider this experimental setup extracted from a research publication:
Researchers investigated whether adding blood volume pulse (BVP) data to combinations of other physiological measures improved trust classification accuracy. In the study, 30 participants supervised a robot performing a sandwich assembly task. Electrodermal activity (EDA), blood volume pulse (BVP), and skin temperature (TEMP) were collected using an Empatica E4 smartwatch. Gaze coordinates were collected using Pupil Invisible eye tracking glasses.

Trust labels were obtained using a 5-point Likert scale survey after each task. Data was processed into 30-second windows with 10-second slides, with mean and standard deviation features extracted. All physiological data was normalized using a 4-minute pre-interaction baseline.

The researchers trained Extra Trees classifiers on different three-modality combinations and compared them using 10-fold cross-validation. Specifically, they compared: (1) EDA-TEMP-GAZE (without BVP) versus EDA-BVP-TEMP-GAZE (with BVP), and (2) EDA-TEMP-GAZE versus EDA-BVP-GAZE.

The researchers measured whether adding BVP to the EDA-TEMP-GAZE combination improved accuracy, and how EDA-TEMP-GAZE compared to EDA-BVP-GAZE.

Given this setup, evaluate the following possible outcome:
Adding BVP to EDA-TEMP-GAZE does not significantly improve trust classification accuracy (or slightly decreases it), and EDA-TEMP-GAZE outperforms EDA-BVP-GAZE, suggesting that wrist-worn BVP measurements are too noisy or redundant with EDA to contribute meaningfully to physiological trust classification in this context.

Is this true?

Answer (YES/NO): NO